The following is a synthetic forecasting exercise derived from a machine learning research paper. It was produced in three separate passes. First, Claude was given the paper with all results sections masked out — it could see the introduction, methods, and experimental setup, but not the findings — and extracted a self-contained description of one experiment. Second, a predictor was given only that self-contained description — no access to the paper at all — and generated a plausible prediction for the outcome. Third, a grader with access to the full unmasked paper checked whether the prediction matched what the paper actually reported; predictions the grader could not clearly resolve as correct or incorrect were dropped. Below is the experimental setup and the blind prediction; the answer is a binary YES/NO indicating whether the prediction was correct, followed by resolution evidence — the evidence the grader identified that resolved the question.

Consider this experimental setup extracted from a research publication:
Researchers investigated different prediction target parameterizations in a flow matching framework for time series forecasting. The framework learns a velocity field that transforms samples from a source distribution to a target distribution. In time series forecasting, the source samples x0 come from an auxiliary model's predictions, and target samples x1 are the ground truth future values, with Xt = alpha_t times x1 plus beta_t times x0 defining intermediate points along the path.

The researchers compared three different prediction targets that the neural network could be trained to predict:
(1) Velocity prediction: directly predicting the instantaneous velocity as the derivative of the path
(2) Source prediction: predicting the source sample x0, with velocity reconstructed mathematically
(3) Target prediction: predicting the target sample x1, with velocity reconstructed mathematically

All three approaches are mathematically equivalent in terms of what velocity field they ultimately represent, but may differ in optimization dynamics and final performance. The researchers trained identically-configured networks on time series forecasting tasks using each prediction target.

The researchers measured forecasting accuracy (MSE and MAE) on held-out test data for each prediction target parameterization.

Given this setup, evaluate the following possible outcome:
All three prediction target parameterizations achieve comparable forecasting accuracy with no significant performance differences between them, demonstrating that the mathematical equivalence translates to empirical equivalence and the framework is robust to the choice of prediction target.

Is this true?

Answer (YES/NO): NO